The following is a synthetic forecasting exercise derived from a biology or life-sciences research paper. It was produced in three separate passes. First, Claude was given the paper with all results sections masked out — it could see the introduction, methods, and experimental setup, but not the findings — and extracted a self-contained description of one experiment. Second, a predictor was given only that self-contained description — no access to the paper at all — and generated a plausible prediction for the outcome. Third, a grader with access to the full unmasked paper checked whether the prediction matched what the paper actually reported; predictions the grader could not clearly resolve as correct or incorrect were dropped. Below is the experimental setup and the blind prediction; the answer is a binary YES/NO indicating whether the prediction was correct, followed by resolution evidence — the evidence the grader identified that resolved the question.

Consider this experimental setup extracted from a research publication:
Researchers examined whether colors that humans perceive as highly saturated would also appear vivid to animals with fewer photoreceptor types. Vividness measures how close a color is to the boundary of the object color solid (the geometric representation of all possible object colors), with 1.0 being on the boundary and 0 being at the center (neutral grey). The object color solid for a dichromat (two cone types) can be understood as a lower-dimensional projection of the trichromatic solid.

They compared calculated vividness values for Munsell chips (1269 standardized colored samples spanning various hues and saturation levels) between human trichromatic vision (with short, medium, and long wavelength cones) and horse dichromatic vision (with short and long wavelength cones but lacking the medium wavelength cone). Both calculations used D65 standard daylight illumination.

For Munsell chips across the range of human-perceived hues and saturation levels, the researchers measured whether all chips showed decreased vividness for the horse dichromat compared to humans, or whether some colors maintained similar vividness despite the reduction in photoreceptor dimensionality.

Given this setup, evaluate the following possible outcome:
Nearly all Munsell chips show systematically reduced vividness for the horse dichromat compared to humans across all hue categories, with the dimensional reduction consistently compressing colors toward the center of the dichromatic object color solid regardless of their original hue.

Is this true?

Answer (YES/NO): NO